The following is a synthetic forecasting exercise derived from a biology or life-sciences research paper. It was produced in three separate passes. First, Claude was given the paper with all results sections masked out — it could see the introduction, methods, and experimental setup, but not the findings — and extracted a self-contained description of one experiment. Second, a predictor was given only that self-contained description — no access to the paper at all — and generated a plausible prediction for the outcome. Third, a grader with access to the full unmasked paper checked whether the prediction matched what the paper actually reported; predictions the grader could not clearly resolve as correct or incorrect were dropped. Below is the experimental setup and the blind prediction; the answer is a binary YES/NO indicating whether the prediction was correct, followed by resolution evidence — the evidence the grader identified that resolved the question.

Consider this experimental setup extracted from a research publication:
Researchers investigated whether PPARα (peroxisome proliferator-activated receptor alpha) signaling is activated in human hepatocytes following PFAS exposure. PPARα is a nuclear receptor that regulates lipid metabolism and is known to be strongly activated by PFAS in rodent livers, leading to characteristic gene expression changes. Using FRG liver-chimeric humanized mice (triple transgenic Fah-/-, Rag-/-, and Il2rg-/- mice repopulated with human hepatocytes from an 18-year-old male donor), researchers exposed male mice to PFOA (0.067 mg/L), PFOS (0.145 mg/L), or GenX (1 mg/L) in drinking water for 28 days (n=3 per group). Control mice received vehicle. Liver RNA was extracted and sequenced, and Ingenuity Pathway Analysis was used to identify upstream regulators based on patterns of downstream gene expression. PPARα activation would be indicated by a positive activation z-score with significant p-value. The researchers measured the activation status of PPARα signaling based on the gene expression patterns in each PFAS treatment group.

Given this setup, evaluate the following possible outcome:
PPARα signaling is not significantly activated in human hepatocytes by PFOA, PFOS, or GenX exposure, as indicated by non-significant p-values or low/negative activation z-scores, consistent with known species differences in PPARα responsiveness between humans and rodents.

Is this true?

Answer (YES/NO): NO